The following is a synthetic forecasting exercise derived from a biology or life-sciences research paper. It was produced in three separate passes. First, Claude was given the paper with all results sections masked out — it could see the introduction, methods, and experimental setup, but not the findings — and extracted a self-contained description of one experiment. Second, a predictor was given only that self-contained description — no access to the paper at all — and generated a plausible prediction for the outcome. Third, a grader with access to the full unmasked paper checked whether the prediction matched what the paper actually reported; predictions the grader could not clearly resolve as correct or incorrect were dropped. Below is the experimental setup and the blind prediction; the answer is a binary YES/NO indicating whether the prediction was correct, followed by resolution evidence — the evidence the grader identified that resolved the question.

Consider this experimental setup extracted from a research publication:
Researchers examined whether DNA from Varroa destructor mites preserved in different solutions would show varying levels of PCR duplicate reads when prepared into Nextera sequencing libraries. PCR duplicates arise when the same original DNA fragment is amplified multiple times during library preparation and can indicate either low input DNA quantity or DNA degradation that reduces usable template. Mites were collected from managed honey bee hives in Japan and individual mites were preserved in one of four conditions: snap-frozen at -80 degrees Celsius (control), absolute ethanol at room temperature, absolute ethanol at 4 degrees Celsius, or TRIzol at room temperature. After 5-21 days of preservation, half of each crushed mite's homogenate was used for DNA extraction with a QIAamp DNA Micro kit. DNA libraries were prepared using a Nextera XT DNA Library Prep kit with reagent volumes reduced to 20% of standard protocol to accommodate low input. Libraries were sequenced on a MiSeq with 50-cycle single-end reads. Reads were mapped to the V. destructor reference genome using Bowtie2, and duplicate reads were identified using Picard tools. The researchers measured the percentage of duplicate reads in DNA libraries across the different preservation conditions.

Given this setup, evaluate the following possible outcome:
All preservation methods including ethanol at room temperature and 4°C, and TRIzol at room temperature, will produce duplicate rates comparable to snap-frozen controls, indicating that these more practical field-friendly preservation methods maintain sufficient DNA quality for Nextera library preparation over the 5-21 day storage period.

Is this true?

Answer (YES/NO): NO